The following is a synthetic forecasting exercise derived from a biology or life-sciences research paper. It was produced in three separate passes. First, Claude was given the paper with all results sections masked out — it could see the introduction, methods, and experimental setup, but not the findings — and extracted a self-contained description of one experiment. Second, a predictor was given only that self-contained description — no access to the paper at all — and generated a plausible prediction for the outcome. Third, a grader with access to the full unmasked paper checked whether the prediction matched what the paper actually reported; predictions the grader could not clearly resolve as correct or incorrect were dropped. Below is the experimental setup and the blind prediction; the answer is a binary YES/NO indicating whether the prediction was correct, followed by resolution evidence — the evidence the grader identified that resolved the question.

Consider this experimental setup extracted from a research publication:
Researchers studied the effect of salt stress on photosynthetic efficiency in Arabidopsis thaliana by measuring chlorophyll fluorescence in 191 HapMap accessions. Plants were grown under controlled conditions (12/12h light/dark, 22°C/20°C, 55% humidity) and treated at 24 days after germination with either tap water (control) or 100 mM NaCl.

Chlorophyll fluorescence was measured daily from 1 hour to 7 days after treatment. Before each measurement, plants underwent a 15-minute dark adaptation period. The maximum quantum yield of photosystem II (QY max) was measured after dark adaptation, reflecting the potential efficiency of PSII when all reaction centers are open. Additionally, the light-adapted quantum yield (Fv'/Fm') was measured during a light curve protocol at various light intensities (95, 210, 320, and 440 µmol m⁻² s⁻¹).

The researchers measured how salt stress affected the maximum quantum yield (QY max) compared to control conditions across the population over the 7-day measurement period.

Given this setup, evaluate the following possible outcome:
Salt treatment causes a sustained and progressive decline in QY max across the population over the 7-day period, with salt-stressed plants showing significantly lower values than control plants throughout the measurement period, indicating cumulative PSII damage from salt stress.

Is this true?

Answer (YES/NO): NO